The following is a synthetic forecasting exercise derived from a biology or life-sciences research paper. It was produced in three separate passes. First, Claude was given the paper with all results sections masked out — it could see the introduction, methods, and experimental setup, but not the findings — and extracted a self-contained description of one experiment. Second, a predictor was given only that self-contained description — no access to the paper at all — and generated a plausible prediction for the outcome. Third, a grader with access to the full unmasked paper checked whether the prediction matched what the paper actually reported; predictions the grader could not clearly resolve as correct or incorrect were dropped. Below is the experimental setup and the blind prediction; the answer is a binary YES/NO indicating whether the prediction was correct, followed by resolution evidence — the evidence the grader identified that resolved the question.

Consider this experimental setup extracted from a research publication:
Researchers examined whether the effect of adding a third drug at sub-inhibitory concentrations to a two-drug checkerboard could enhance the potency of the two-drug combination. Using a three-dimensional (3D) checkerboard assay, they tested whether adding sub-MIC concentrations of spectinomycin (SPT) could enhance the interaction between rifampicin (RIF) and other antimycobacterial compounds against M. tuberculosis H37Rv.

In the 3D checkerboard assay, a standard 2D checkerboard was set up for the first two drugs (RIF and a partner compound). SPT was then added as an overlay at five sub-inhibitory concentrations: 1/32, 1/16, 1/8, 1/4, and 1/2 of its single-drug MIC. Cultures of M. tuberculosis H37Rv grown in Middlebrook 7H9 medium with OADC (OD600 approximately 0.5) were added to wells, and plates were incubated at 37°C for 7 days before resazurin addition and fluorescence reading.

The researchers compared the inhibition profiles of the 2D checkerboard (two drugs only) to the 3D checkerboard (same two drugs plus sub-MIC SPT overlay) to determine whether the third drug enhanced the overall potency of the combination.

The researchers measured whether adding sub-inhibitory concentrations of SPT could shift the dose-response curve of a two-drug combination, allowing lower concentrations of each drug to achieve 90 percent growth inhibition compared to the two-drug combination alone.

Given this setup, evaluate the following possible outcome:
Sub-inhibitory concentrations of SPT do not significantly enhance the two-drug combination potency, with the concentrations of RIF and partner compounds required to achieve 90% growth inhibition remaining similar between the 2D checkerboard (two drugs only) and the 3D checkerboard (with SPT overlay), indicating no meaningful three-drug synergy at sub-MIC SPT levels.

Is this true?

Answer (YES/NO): NO